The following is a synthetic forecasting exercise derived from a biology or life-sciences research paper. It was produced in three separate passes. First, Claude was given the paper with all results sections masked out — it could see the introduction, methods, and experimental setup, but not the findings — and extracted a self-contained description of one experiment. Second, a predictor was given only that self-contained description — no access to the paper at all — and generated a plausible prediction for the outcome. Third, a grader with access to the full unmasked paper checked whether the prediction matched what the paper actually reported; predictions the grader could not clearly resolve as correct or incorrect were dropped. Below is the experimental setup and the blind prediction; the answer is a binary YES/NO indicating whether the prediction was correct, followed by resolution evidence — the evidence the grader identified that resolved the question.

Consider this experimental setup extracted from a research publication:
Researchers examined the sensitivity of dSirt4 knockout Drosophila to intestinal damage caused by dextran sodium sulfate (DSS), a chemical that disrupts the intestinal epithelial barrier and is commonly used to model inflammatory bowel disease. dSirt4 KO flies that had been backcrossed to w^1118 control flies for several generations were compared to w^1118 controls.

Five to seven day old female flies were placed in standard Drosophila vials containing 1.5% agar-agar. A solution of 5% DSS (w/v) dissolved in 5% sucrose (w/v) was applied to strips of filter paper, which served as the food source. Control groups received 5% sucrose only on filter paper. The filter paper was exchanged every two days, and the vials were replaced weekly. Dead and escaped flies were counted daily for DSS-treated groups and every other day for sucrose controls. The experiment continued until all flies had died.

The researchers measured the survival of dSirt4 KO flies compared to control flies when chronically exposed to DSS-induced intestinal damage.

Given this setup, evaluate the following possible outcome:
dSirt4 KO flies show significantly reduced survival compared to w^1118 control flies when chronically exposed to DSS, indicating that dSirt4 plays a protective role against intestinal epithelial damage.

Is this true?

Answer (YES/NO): YES